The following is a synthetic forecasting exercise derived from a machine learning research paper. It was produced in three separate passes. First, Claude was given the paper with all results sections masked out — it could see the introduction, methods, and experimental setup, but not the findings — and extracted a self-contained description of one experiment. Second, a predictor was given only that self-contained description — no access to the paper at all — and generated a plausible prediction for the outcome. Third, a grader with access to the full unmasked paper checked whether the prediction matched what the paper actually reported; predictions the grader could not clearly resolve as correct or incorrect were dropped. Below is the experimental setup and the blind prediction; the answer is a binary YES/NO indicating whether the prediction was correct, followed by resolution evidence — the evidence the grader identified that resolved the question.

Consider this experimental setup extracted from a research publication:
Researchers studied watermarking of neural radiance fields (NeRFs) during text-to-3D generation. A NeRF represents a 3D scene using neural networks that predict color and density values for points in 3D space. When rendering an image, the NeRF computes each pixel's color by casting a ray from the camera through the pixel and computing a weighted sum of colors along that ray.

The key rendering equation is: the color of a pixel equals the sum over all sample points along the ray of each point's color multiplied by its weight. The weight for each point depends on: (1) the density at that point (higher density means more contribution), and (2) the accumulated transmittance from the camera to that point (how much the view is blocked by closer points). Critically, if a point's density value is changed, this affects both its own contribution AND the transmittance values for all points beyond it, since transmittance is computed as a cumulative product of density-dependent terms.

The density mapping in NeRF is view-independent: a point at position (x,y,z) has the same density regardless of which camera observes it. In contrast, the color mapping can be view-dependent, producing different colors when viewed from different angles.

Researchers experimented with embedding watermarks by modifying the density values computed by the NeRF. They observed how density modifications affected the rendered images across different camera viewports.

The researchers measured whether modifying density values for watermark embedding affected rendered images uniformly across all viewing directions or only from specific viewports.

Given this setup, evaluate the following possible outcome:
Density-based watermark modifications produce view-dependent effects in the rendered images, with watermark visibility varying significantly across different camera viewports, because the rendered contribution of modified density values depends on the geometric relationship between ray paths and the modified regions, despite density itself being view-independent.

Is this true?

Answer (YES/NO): NO